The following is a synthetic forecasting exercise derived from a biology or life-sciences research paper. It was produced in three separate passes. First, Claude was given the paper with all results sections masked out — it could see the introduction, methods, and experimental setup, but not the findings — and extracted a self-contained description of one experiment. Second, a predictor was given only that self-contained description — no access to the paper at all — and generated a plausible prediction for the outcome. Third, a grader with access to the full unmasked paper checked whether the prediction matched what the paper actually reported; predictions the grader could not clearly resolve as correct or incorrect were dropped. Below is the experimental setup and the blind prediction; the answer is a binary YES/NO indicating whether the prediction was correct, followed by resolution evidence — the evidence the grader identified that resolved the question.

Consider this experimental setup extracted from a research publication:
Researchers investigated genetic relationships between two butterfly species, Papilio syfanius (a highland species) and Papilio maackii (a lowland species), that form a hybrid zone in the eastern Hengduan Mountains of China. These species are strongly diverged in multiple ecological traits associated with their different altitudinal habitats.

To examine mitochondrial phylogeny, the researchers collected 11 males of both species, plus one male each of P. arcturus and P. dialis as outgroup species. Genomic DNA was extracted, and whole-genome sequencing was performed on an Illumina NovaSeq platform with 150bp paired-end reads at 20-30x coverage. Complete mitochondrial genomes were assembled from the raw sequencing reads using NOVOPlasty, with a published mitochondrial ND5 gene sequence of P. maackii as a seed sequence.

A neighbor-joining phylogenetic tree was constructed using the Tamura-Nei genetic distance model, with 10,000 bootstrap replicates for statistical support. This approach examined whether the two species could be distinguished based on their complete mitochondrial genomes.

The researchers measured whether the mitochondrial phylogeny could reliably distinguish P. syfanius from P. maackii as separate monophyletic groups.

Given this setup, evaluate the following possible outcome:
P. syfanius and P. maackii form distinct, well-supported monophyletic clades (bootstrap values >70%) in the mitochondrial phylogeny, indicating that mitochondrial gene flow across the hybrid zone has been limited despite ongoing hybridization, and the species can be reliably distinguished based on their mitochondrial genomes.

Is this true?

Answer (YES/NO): NO